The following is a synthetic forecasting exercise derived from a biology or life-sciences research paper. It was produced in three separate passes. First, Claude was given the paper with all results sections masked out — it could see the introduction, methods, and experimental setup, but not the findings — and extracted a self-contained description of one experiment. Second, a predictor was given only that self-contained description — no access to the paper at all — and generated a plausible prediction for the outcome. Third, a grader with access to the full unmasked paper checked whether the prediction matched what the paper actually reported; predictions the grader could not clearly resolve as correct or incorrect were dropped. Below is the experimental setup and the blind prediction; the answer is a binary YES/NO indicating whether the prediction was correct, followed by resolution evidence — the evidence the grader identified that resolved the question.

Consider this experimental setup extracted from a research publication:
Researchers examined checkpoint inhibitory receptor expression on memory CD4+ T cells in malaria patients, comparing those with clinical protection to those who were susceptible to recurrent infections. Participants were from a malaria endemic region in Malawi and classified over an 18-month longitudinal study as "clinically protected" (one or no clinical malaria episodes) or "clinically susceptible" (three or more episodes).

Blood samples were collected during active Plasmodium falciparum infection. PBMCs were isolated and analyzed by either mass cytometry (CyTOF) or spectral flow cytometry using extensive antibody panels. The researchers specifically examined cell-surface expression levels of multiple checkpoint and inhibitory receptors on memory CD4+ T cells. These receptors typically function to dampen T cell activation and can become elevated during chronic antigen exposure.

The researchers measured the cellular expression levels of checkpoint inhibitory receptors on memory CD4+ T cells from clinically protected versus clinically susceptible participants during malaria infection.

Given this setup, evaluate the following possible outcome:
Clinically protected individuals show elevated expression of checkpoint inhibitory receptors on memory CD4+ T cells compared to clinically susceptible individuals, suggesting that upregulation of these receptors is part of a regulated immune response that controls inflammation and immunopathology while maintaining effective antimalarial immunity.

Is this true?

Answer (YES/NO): NO